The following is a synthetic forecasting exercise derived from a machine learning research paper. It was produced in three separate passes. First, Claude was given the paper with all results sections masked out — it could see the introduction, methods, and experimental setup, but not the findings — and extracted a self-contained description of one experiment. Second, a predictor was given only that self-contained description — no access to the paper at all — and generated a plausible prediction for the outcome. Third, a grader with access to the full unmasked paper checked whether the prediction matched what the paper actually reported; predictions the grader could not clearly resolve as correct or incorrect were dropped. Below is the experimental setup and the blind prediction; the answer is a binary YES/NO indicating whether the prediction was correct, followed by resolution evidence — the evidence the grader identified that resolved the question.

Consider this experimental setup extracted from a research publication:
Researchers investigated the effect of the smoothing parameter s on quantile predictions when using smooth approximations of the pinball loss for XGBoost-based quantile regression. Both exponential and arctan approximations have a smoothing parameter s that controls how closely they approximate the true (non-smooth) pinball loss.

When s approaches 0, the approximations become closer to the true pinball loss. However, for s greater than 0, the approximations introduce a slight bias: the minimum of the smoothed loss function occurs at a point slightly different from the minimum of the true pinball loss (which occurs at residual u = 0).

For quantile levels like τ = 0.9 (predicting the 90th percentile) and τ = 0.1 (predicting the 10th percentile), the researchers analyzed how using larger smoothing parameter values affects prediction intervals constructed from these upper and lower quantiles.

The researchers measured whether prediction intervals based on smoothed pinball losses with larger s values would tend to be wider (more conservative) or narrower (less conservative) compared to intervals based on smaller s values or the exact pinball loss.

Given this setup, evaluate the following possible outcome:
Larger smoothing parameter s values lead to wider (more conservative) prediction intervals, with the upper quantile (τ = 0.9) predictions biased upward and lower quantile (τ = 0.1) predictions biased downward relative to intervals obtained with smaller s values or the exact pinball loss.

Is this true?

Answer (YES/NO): YES